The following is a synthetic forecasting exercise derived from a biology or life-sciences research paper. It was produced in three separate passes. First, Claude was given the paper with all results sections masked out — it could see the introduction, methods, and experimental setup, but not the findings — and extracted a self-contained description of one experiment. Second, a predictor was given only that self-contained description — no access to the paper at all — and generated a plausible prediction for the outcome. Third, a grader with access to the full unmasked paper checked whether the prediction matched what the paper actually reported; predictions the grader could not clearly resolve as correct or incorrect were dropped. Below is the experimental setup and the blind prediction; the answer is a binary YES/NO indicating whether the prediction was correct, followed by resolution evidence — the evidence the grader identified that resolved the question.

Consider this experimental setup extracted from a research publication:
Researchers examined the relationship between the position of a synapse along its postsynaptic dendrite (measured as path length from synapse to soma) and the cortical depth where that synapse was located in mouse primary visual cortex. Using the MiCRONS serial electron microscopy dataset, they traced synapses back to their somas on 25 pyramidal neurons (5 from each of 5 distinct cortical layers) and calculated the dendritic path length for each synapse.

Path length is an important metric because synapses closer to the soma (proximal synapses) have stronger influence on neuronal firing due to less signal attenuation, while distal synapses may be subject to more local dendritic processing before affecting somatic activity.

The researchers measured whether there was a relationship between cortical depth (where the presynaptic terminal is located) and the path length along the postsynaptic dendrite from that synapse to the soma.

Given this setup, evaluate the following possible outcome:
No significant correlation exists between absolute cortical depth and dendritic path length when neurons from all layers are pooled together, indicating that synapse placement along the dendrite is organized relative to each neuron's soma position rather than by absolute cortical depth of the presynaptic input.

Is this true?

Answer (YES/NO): YES